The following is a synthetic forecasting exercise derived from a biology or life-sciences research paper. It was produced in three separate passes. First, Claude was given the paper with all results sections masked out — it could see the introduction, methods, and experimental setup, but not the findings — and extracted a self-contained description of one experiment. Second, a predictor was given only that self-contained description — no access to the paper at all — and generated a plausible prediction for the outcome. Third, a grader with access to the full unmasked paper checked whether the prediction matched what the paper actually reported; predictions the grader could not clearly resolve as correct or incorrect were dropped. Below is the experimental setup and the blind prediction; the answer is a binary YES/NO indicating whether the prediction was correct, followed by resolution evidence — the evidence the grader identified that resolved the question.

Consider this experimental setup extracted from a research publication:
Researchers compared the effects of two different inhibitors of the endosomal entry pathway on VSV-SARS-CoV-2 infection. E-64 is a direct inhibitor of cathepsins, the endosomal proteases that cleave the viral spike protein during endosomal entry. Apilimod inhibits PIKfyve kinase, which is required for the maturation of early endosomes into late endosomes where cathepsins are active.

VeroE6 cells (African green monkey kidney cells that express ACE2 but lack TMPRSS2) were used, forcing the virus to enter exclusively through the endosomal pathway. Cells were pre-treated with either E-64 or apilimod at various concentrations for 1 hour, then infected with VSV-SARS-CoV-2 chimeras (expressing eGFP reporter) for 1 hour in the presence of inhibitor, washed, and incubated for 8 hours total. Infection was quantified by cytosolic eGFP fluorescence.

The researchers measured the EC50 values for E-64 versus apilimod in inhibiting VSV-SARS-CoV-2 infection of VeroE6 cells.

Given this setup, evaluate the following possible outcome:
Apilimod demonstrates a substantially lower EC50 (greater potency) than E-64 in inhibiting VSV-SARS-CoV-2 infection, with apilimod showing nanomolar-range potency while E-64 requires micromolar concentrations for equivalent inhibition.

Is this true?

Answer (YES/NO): YES